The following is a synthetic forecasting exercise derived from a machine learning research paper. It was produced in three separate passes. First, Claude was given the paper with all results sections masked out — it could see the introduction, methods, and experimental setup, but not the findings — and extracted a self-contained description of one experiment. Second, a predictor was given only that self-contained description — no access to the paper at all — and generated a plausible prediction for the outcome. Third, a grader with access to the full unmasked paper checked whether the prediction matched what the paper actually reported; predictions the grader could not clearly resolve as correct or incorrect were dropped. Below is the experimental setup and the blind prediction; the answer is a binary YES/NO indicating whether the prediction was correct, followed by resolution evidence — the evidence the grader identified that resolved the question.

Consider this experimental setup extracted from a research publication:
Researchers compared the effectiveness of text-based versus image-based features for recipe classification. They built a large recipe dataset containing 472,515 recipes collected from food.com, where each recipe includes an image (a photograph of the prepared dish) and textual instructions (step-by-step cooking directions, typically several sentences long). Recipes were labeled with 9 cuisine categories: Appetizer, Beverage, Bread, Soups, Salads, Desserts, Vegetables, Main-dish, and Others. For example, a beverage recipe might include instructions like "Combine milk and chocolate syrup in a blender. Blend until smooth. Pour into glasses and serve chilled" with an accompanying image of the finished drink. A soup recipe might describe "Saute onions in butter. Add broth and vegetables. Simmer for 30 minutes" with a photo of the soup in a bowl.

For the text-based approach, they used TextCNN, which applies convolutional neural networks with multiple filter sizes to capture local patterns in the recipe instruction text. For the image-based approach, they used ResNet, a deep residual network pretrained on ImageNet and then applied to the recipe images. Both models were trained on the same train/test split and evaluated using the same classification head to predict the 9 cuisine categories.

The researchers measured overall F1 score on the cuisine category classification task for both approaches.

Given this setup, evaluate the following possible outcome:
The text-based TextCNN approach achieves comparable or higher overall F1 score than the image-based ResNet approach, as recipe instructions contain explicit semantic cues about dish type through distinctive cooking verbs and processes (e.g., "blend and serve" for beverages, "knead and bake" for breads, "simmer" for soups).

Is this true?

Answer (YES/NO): NO